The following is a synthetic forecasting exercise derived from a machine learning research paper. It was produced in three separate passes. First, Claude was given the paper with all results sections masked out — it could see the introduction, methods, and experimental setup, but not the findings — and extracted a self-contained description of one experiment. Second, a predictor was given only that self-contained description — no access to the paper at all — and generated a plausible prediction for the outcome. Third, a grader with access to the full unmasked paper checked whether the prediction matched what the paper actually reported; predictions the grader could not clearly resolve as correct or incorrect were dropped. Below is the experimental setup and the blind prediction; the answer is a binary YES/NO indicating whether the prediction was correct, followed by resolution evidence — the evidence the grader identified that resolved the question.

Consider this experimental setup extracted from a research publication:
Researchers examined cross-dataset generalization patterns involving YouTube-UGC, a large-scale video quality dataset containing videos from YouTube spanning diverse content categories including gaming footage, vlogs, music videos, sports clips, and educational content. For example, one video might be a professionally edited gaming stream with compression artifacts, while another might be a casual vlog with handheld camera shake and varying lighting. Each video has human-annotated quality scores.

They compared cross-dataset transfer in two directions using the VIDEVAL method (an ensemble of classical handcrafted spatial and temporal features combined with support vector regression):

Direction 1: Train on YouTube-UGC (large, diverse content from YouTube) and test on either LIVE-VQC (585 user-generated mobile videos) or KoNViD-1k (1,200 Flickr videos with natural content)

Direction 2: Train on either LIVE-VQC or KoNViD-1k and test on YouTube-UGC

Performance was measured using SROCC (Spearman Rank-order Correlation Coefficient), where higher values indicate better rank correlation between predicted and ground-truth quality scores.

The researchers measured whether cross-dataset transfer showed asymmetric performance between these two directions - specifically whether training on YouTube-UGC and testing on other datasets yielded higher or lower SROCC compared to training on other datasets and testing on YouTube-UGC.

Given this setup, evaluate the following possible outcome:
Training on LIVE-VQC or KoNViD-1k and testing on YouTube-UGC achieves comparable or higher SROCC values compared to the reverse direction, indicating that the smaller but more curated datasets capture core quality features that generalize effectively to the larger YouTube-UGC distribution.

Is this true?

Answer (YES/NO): NO